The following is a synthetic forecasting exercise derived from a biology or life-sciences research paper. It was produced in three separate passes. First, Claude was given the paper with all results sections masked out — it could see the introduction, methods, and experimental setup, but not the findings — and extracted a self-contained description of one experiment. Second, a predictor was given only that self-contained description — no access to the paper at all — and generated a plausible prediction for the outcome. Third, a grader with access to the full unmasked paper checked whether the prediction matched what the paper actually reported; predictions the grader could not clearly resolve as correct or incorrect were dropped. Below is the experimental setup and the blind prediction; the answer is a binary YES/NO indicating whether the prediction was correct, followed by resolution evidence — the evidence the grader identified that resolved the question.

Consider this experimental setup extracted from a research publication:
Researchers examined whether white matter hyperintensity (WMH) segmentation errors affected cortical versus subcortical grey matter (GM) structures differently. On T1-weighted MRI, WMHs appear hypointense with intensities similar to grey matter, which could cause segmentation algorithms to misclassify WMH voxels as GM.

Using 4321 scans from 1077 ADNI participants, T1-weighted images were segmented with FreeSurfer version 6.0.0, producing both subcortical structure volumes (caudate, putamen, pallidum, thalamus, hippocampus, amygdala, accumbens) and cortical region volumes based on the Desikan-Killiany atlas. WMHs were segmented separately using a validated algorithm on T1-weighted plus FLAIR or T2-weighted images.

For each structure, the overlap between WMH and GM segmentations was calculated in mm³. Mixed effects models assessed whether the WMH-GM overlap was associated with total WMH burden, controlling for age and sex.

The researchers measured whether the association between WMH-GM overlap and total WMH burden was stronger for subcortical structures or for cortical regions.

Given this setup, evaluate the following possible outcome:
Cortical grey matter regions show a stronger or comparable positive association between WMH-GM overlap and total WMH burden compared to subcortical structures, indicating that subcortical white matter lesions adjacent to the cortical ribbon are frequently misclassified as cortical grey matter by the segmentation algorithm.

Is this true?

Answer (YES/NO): NO